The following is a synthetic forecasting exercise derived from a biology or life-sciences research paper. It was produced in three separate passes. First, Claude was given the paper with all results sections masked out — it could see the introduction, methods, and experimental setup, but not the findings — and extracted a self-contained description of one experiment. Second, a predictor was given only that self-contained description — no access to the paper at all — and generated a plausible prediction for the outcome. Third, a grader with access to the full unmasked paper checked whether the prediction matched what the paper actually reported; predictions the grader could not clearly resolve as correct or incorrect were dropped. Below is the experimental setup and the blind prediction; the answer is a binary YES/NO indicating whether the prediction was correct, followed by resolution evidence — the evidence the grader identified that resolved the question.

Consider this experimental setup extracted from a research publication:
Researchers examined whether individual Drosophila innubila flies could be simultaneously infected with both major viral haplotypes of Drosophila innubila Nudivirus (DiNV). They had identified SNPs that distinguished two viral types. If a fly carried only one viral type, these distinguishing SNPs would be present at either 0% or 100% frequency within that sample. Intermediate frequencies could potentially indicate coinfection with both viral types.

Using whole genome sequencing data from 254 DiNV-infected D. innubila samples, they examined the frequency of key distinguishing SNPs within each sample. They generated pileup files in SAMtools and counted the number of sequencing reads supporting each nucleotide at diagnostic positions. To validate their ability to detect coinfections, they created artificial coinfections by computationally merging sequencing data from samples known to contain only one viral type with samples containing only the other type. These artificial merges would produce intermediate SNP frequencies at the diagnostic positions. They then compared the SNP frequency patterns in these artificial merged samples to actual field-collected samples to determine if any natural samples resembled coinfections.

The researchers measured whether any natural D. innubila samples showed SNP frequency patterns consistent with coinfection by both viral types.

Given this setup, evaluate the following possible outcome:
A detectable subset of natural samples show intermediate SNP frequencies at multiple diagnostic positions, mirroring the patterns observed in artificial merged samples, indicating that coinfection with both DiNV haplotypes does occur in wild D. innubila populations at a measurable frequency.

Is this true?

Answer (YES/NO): NO